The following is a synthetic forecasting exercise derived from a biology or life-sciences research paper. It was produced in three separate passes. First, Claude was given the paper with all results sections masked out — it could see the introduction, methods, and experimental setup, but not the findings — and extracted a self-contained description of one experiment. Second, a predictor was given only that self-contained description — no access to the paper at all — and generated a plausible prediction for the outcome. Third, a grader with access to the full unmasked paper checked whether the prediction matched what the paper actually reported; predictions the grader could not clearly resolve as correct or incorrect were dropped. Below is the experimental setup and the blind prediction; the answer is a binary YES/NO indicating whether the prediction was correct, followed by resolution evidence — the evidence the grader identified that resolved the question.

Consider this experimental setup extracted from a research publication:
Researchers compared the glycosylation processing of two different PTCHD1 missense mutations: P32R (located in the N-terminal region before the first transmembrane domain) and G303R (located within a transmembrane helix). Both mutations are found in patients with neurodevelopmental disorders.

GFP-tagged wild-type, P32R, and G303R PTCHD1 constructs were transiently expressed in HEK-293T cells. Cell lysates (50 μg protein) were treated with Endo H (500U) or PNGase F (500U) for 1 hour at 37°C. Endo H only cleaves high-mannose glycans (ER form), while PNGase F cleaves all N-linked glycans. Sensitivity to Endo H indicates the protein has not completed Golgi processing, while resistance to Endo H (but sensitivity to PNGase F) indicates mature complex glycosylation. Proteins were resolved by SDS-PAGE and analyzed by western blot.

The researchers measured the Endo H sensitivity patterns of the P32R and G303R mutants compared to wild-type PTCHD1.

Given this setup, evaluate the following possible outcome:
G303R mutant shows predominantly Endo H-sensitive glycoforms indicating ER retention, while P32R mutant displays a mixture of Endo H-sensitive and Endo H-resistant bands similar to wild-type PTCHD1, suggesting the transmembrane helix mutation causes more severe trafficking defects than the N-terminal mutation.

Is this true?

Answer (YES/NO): NO